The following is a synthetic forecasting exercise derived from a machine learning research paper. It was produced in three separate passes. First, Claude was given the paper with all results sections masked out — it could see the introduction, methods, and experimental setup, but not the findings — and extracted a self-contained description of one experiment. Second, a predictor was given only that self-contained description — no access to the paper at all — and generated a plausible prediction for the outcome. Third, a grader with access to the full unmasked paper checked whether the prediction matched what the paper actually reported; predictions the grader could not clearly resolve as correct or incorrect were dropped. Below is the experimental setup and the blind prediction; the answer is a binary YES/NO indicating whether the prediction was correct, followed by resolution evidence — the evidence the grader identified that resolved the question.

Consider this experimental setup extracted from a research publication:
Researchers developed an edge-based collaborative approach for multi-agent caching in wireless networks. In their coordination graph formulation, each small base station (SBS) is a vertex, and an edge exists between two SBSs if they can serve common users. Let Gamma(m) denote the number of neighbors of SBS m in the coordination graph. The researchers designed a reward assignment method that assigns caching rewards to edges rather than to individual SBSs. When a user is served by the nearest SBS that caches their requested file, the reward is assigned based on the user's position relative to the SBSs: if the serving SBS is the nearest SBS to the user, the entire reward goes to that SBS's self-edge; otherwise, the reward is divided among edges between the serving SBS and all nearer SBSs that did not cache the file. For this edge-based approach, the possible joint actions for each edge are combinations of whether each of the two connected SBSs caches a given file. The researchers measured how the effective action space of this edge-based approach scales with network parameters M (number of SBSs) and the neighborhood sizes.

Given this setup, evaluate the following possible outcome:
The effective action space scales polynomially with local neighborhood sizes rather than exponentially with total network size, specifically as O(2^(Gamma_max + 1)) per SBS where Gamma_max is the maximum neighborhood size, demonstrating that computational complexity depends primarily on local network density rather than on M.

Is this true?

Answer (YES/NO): NO